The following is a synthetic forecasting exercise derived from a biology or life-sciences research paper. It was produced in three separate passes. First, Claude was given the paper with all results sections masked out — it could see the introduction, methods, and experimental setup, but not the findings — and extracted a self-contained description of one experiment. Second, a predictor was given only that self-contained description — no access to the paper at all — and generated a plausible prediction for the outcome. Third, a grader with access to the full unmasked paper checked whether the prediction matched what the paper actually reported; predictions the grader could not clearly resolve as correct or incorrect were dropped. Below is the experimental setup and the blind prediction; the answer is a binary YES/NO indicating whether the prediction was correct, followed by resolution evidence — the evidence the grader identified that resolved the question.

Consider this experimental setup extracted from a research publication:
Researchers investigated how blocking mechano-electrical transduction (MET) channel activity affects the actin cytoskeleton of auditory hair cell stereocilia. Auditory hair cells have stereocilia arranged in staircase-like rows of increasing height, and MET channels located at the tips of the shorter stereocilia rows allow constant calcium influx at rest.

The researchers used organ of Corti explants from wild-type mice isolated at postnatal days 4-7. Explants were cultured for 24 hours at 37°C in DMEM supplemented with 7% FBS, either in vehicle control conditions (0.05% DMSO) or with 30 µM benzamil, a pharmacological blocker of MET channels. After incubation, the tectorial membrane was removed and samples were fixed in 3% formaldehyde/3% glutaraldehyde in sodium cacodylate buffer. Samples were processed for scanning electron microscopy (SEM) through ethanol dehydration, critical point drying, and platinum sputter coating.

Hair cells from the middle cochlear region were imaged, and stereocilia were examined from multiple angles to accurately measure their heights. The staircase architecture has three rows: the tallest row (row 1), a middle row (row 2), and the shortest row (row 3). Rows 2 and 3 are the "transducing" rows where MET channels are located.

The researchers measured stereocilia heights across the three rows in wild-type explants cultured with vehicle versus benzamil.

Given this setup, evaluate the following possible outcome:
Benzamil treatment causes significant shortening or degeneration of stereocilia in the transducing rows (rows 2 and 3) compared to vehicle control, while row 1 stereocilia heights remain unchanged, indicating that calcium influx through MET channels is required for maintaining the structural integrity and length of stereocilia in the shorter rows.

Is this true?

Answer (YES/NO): YES